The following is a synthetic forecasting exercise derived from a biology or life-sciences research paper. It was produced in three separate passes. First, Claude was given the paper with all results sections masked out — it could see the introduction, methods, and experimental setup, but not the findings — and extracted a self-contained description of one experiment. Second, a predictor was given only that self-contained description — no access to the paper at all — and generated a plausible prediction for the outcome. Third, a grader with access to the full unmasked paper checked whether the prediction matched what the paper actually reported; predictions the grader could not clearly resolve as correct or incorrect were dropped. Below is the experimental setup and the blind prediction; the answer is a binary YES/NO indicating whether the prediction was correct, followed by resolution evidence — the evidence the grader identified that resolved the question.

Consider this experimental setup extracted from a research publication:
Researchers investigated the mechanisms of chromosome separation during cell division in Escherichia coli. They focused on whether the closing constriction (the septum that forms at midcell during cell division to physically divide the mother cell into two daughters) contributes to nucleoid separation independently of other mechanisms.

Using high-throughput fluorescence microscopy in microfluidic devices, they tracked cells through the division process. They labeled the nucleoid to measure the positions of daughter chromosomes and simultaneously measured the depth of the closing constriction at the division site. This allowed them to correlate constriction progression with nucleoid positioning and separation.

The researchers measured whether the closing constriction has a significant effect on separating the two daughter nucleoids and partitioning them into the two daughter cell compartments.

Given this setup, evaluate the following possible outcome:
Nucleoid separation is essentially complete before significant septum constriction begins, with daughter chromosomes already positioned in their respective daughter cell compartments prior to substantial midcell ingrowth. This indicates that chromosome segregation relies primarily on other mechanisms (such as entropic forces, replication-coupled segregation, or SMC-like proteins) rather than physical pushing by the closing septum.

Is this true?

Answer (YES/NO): NO